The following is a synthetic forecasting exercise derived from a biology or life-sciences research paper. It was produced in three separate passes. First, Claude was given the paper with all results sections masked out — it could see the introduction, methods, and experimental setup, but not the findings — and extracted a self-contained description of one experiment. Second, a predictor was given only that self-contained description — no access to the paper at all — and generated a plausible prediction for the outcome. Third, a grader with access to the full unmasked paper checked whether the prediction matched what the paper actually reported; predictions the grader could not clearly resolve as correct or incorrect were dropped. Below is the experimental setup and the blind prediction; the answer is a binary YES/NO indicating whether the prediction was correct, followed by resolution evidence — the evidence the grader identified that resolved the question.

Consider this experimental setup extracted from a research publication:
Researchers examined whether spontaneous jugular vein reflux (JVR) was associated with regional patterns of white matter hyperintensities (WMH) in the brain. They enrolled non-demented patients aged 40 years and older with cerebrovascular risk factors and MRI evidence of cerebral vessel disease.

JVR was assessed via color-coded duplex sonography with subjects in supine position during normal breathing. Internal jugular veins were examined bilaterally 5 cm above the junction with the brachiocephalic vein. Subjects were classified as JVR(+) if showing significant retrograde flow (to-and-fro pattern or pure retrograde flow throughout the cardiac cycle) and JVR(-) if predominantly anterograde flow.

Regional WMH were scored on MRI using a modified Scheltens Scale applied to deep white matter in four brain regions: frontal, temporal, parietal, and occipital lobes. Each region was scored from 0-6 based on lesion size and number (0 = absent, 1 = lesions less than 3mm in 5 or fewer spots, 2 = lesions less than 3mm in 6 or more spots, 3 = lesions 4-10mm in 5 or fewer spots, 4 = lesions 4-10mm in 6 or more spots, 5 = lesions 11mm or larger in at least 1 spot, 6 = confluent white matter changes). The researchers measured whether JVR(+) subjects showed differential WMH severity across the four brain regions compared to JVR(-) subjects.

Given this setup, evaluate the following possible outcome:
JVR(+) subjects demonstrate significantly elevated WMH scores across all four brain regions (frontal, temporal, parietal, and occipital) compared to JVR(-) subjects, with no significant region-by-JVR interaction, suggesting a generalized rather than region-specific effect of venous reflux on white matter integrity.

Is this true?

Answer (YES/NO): NO